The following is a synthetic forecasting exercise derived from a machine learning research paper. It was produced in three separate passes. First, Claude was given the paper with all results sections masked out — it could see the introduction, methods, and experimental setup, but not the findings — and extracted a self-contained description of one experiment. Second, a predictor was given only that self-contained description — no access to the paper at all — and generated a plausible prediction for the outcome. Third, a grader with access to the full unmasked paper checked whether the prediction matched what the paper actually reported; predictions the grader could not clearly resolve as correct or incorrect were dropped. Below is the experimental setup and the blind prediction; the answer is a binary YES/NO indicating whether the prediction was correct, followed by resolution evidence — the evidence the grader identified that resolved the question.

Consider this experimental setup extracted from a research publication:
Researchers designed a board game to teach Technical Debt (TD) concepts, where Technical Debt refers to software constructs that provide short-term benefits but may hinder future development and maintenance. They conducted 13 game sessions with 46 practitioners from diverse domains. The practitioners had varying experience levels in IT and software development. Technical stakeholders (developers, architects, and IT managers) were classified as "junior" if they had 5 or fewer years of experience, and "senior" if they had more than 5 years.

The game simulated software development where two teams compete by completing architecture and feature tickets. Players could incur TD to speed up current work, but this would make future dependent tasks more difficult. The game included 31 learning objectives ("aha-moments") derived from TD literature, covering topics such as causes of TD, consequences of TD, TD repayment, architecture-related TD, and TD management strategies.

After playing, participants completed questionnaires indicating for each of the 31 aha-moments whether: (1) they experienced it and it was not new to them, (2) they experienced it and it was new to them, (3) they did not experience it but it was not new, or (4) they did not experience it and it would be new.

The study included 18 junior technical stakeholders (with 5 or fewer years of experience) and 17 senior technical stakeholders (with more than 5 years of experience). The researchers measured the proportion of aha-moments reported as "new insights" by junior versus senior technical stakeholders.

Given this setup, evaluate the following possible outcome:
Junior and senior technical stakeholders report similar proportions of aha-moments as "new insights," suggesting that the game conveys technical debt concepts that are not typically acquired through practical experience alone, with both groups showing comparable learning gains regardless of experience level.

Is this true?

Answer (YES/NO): NO